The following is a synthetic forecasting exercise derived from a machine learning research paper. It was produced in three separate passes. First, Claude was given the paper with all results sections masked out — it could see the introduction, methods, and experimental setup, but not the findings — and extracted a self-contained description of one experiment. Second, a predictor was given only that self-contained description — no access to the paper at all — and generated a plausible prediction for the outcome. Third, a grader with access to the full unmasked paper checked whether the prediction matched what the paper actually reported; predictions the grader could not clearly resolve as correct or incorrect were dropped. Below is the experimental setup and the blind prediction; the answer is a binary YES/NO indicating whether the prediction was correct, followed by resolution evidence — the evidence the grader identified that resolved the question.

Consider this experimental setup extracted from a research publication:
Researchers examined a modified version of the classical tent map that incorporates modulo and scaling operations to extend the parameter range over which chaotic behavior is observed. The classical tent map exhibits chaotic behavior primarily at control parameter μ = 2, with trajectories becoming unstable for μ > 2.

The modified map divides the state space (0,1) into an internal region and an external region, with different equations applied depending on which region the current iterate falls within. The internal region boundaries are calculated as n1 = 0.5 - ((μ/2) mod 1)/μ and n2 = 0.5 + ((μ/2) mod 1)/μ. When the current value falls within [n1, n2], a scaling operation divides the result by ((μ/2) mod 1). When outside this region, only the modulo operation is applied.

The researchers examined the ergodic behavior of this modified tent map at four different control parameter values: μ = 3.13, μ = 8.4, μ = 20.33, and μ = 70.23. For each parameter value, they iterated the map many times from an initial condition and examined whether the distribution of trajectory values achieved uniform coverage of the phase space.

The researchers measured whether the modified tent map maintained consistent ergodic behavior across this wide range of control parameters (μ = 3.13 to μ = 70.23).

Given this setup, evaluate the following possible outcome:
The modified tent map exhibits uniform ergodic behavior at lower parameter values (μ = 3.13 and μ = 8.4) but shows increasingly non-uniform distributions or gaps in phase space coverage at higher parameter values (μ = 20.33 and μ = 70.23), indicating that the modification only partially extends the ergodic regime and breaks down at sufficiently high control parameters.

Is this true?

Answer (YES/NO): NO